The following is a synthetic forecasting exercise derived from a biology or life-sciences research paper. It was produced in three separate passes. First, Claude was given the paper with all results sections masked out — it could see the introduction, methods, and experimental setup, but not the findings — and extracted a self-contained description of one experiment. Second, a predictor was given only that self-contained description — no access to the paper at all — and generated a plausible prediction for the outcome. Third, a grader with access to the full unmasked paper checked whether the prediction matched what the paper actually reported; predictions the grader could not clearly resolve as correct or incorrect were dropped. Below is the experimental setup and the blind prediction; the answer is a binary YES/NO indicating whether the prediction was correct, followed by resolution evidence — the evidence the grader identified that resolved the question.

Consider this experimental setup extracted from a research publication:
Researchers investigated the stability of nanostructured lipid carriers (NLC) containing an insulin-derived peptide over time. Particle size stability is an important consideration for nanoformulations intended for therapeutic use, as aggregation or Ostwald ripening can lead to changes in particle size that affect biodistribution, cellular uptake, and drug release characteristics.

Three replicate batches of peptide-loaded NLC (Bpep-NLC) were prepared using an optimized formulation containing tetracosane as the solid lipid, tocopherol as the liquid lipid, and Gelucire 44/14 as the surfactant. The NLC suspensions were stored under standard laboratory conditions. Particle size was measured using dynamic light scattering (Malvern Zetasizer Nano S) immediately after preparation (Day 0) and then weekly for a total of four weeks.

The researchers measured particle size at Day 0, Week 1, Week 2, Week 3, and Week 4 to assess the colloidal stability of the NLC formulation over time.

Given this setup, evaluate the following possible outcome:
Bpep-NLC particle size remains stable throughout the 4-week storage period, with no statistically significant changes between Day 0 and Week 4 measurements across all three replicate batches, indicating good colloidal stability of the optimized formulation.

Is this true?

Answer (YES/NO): NO